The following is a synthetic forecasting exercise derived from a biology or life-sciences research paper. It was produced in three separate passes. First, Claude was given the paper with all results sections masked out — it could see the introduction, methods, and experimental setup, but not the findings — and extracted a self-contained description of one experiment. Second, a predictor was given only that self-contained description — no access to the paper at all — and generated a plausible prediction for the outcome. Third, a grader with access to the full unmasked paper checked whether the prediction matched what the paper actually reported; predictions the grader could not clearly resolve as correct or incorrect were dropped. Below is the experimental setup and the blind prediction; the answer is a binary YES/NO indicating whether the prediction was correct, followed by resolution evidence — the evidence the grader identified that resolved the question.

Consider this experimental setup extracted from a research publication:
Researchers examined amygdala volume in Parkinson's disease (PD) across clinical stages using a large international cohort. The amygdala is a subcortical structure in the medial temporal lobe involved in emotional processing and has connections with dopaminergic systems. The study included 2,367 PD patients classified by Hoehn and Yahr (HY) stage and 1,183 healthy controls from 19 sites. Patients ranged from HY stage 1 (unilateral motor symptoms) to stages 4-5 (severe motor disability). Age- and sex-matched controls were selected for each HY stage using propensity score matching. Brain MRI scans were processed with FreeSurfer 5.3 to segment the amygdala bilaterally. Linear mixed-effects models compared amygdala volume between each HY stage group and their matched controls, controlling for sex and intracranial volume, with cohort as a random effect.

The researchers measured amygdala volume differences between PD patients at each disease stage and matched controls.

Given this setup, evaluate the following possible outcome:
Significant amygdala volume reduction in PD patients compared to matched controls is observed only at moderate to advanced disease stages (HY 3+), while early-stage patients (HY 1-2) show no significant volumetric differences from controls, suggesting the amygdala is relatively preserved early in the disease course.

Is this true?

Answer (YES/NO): NO